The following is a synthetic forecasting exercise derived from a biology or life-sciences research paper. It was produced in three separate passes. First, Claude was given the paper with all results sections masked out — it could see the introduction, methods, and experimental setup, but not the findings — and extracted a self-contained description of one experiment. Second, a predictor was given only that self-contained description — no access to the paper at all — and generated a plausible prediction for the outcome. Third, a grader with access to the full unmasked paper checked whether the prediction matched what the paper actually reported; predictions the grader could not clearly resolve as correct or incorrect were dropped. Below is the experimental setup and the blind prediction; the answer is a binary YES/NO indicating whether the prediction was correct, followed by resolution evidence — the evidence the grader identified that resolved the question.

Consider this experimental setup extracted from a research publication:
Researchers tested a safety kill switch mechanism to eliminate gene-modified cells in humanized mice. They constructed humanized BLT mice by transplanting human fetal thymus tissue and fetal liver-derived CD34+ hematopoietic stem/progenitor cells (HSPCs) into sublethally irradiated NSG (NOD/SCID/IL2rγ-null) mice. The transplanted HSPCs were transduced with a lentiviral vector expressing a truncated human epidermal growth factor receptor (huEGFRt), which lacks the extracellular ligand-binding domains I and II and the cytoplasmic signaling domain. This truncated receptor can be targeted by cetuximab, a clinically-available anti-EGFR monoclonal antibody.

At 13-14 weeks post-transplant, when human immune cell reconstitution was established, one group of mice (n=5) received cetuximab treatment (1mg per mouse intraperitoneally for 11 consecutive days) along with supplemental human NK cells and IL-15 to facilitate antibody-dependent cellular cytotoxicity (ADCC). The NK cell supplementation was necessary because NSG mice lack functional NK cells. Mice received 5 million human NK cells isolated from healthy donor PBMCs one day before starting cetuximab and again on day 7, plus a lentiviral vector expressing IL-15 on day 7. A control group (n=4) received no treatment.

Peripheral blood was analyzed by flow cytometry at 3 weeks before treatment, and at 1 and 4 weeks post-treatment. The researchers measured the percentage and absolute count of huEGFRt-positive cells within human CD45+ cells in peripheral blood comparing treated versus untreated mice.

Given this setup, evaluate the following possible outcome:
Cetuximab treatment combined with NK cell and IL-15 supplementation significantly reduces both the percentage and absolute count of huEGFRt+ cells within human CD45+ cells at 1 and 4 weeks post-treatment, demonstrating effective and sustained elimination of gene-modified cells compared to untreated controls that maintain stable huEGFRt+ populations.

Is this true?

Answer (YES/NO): YES